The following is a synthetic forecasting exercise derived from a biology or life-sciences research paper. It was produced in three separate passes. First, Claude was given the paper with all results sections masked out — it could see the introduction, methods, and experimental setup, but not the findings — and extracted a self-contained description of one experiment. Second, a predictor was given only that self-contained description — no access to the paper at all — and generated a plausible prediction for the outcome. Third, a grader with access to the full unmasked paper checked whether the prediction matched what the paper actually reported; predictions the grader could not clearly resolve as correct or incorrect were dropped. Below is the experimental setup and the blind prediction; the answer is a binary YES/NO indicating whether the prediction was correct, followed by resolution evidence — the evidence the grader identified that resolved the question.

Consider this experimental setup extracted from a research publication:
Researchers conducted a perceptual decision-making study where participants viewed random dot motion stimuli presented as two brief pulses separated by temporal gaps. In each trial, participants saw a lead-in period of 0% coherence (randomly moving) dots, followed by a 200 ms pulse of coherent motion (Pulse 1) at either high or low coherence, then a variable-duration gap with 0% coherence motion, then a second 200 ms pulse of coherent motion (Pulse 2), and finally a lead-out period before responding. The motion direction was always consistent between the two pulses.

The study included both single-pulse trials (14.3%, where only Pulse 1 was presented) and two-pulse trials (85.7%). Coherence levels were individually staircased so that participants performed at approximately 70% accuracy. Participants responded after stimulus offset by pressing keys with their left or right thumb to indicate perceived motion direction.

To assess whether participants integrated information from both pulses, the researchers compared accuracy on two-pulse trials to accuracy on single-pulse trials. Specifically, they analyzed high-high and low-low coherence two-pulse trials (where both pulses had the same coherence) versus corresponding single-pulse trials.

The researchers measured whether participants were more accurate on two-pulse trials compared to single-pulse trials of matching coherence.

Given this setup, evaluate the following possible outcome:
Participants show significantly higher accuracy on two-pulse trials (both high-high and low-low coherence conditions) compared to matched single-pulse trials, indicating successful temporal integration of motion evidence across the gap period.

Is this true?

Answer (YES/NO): NO